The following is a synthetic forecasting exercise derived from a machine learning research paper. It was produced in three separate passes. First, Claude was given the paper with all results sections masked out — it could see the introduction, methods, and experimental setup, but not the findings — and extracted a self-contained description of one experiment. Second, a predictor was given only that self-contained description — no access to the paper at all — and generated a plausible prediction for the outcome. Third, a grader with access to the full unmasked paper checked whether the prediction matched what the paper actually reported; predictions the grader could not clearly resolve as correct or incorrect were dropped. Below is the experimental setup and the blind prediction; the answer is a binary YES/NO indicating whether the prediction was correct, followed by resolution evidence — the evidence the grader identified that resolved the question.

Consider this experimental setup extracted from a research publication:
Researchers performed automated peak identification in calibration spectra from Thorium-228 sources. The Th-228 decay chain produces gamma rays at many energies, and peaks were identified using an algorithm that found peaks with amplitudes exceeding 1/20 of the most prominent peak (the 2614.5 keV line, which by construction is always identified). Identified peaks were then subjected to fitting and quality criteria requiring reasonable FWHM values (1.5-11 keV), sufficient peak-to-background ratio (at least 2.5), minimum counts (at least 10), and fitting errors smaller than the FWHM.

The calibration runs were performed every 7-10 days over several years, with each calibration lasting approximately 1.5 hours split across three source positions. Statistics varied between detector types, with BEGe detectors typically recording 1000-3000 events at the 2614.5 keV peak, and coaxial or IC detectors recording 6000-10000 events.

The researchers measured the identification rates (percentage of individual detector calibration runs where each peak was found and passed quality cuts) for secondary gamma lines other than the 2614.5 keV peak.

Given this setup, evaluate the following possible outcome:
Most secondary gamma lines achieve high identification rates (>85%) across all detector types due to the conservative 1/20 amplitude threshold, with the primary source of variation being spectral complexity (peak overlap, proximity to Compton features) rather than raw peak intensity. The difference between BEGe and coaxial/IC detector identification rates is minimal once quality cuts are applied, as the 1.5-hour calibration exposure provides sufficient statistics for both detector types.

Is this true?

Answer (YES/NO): NO